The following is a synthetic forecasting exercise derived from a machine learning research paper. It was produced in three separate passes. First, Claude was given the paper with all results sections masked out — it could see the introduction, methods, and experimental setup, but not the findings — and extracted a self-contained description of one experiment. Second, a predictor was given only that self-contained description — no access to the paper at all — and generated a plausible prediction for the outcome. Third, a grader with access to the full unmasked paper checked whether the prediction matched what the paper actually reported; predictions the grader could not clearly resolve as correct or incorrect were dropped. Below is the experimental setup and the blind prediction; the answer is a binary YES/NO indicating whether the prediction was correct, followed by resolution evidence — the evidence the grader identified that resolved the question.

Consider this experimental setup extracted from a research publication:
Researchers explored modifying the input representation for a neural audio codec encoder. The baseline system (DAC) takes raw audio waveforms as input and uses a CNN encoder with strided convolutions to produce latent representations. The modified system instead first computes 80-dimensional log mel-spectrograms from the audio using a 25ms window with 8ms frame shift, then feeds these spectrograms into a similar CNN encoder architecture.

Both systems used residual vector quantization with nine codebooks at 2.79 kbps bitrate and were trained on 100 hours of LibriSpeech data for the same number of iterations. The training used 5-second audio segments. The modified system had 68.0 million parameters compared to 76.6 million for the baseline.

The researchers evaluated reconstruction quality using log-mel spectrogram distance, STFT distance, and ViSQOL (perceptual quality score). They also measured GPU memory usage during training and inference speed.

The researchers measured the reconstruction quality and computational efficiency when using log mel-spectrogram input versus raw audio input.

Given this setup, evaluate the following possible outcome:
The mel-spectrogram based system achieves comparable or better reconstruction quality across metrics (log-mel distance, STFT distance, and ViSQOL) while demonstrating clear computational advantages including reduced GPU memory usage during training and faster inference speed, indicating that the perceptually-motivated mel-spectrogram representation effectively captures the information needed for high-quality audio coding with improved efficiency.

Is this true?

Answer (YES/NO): YES